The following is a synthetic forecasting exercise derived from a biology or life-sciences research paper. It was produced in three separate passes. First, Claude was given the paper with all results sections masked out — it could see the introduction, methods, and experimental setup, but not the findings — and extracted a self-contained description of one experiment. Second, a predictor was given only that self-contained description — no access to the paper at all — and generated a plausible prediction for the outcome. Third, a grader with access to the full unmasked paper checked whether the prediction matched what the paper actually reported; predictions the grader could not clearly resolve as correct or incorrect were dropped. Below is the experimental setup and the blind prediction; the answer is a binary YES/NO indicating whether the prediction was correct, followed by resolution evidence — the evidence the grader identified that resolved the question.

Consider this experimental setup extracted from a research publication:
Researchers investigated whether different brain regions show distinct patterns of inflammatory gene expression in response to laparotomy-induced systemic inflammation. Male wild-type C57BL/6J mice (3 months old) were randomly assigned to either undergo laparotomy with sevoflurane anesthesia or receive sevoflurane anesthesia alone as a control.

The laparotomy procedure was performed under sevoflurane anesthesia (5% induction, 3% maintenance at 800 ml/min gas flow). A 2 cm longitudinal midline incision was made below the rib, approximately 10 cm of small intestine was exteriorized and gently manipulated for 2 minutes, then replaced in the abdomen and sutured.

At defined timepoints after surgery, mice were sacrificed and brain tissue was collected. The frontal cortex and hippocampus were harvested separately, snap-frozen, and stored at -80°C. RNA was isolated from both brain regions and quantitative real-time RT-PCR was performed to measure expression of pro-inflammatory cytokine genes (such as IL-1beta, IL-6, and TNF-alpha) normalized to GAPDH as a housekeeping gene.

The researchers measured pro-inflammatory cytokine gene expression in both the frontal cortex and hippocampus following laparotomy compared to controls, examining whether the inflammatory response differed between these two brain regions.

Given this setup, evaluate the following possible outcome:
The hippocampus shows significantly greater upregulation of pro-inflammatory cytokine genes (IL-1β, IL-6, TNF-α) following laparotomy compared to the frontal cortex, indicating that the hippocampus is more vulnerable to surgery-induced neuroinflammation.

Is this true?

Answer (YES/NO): NO